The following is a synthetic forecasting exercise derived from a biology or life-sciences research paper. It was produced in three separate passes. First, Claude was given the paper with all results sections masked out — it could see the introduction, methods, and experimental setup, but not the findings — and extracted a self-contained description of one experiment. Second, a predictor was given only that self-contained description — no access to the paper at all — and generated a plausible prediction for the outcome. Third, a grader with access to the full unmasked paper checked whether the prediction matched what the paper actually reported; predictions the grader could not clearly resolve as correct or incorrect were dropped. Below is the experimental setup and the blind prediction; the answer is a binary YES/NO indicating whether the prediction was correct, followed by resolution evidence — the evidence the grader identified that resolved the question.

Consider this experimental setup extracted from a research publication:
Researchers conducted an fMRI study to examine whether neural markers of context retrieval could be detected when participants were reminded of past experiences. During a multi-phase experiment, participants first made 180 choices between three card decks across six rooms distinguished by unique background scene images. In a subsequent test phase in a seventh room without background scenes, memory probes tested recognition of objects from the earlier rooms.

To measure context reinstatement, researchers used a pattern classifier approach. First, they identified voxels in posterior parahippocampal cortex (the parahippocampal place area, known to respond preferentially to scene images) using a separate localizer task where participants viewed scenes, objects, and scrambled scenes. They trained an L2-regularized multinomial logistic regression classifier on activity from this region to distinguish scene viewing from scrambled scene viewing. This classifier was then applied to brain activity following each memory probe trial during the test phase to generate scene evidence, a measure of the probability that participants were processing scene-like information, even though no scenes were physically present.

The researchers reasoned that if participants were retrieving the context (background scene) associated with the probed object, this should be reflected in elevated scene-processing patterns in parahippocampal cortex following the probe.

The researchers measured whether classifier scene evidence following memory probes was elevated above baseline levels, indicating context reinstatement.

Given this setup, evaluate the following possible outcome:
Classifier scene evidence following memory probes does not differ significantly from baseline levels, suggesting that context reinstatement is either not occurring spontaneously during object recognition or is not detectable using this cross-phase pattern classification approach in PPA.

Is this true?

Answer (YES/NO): NO